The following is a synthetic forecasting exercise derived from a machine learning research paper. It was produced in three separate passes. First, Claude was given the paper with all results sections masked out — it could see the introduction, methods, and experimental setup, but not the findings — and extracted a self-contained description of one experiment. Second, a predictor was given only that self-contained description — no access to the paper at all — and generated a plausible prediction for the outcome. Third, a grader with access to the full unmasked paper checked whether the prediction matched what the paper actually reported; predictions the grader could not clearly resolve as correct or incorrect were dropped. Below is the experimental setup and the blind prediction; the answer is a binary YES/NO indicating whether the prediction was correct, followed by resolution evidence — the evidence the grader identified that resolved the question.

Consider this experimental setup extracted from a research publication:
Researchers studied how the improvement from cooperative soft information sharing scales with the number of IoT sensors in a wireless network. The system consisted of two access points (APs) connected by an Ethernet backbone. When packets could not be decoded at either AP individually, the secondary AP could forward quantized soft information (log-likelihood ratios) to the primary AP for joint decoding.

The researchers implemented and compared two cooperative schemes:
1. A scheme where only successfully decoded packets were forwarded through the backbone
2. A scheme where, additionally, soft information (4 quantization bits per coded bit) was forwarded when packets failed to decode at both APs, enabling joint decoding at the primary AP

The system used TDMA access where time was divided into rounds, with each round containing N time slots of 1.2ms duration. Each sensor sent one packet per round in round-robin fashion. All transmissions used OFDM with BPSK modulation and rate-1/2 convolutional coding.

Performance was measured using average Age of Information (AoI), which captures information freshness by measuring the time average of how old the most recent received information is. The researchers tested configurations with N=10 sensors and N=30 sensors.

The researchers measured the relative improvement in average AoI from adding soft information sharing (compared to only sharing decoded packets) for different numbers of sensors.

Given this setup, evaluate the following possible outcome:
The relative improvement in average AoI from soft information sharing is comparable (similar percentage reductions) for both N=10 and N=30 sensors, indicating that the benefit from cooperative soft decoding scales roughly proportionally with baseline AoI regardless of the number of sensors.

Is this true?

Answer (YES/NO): NO